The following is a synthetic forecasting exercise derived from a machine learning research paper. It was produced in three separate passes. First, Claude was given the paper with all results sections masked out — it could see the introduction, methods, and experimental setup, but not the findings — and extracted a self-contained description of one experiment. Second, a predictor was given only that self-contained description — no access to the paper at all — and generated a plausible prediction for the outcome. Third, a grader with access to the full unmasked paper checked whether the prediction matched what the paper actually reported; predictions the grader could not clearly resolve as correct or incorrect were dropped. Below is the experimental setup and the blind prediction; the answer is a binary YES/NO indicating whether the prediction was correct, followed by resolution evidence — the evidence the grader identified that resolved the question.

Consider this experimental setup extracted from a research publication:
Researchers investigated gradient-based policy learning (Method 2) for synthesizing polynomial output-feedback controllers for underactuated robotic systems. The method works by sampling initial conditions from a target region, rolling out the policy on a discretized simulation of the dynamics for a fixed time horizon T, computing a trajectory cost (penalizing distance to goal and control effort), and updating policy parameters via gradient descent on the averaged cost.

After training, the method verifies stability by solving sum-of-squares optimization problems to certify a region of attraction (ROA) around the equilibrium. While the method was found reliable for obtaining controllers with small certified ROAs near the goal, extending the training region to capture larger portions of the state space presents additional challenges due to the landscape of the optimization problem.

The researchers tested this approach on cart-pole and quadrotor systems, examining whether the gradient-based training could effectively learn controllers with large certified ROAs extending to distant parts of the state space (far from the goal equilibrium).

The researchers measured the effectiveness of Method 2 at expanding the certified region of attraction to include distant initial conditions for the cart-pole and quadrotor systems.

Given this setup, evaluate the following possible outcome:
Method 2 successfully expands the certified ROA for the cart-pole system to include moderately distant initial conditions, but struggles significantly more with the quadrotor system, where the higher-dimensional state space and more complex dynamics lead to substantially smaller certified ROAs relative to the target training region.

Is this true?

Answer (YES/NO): NO